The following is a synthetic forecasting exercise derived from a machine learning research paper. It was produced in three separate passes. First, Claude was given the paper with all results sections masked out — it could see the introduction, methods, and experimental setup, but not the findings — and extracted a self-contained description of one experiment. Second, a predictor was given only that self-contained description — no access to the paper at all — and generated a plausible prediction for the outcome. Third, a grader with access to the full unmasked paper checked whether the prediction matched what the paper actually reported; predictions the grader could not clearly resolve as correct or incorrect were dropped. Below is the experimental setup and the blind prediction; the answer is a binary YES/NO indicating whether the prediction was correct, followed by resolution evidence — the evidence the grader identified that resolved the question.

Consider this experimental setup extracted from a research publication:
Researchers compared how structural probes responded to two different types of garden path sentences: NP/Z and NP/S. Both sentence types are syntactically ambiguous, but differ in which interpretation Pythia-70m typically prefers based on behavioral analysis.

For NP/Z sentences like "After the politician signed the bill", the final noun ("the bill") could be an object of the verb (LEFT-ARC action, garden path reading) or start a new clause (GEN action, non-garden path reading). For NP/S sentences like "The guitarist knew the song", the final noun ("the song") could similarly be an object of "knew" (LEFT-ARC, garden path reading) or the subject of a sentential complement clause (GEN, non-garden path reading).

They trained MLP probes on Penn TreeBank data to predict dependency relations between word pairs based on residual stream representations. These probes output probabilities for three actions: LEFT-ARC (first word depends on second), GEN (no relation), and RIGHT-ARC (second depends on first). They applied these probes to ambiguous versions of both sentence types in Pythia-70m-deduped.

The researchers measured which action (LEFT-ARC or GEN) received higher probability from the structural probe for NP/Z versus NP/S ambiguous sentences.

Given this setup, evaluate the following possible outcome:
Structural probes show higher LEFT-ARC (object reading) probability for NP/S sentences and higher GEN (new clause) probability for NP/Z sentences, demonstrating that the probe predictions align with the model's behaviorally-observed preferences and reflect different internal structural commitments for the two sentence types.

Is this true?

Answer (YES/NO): NO